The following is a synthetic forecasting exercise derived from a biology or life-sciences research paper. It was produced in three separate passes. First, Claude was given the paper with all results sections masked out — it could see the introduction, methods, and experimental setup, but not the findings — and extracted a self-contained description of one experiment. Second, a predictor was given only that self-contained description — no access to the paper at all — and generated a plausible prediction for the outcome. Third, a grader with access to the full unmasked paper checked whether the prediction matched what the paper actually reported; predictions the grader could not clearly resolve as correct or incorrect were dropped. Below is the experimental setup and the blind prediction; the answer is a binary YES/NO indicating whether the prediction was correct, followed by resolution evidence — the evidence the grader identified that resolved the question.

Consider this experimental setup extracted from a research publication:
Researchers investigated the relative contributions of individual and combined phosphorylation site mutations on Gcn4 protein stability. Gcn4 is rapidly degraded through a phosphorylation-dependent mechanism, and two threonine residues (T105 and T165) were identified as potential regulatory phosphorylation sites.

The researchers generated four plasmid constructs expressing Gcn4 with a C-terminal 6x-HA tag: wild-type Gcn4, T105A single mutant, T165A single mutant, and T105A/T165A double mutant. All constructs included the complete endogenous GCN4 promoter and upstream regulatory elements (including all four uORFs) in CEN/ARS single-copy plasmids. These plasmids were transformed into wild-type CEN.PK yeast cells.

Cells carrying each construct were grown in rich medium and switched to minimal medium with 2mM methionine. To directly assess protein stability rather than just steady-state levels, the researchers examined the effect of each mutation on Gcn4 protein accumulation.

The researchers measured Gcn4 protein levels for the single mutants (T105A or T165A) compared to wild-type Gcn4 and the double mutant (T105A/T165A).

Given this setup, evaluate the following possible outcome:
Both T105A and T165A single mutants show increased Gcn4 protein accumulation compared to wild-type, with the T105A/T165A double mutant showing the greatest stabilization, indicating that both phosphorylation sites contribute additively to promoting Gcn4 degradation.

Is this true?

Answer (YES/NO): NO